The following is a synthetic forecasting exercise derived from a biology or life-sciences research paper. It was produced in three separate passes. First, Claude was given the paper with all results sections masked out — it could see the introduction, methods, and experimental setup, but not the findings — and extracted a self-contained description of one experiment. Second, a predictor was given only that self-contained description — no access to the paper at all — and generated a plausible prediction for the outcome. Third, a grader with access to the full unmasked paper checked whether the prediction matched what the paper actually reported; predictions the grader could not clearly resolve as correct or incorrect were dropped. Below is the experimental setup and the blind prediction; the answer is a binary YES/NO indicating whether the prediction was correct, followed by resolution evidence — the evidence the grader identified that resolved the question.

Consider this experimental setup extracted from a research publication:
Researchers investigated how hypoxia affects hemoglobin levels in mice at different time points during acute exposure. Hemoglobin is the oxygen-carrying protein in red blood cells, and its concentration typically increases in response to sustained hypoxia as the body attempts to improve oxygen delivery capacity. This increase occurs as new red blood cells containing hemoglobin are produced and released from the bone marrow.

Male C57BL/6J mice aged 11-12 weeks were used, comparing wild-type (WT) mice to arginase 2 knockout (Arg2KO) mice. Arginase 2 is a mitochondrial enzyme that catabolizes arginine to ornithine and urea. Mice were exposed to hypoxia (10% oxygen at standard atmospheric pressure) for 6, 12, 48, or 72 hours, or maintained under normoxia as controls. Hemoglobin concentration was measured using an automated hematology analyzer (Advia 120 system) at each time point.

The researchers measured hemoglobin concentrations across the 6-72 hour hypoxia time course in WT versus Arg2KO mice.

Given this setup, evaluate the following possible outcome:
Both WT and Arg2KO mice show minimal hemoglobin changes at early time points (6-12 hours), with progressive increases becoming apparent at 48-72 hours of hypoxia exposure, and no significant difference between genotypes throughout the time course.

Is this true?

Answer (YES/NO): NO